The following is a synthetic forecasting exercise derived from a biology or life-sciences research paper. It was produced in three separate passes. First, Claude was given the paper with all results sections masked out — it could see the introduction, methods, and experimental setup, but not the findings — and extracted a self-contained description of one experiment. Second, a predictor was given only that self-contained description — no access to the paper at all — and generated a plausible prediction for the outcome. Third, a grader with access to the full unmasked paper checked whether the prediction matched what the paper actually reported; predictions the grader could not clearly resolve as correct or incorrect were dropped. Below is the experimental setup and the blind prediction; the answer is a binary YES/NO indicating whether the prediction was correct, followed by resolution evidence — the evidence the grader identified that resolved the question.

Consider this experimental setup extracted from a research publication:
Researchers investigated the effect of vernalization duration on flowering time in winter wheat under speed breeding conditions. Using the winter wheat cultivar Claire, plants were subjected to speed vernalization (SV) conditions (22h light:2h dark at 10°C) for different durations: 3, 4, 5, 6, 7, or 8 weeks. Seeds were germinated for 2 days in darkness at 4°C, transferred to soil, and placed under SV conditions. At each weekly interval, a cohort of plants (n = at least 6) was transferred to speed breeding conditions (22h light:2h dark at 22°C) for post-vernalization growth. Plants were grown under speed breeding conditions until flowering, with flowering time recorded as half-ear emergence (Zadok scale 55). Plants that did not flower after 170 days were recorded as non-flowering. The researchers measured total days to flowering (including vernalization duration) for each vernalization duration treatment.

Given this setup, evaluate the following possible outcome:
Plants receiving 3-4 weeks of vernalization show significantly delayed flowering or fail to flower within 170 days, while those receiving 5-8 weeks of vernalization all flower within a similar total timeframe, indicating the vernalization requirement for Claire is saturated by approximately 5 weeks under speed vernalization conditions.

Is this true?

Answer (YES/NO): NO